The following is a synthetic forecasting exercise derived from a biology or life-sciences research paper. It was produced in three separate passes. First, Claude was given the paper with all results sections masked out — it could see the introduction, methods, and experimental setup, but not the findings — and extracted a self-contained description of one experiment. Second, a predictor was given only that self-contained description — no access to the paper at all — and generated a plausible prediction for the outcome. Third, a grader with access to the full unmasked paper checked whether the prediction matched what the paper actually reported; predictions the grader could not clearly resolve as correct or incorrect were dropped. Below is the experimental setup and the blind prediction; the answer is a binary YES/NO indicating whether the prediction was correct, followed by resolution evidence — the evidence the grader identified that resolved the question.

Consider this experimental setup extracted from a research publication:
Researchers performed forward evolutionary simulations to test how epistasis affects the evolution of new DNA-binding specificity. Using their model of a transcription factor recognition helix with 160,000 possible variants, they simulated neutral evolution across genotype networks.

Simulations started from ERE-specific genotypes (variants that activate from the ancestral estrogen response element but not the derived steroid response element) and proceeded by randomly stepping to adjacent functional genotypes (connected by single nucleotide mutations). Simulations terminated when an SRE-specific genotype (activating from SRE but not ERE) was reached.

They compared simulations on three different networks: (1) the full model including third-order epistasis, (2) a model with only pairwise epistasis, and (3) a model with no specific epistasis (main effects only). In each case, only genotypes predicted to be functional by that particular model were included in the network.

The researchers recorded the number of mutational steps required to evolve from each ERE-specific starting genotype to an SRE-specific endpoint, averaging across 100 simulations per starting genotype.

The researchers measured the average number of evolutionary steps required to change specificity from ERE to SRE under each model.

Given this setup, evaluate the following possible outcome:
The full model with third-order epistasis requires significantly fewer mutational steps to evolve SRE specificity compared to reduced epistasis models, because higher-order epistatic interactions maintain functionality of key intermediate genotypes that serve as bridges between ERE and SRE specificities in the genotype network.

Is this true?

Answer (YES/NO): NO